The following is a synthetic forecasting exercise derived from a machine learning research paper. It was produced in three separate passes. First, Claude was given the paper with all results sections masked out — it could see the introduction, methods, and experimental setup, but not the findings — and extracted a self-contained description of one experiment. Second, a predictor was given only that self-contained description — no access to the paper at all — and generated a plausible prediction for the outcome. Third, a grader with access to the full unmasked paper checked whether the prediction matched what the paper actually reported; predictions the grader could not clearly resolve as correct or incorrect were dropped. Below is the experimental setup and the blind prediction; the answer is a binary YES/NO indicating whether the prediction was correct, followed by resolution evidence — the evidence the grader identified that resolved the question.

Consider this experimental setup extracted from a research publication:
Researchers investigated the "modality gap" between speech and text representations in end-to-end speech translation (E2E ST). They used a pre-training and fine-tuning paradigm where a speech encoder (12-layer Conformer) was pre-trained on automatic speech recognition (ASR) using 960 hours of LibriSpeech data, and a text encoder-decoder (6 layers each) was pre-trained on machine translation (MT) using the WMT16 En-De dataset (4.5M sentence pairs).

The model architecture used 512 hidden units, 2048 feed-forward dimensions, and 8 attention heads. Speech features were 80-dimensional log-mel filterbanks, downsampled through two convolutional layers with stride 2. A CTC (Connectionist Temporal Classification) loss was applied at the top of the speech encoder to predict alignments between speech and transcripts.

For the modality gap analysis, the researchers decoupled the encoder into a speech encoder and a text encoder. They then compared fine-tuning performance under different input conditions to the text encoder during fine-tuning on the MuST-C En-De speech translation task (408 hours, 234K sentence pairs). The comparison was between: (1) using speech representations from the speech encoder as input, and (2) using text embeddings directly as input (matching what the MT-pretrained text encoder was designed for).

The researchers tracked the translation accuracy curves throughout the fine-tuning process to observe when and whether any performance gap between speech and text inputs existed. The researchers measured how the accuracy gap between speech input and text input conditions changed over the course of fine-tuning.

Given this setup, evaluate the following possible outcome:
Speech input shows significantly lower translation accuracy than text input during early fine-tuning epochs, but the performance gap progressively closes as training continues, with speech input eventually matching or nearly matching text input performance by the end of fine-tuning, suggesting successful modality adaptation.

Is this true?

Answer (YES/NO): YES